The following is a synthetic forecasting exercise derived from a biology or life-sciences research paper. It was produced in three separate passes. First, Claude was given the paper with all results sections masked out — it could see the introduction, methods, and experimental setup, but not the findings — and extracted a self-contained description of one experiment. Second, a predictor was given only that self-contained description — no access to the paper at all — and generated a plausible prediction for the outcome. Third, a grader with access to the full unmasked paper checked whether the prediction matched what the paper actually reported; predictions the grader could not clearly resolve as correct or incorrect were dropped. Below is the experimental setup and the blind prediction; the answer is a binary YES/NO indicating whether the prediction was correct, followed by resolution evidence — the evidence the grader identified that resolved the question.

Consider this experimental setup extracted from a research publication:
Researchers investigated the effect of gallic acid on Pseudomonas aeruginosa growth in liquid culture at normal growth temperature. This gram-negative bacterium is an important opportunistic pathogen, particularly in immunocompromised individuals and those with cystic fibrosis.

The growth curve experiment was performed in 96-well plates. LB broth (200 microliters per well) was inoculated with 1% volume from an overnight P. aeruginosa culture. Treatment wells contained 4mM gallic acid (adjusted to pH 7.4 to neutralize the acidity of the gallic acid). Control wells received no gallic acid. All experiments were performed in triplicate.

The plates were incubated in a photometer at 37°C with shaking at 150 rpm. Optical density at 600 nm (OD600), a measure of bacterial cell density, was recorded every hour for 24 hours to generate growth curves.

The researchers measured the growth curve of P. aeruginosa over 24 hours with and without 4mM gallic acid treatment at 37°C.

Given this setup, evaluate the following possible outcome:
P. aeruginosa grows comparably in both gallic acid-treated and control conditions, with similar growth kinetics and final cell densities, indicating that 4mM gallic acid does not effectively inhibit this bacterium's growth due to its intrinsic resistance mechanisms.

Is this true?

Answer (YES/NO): NO